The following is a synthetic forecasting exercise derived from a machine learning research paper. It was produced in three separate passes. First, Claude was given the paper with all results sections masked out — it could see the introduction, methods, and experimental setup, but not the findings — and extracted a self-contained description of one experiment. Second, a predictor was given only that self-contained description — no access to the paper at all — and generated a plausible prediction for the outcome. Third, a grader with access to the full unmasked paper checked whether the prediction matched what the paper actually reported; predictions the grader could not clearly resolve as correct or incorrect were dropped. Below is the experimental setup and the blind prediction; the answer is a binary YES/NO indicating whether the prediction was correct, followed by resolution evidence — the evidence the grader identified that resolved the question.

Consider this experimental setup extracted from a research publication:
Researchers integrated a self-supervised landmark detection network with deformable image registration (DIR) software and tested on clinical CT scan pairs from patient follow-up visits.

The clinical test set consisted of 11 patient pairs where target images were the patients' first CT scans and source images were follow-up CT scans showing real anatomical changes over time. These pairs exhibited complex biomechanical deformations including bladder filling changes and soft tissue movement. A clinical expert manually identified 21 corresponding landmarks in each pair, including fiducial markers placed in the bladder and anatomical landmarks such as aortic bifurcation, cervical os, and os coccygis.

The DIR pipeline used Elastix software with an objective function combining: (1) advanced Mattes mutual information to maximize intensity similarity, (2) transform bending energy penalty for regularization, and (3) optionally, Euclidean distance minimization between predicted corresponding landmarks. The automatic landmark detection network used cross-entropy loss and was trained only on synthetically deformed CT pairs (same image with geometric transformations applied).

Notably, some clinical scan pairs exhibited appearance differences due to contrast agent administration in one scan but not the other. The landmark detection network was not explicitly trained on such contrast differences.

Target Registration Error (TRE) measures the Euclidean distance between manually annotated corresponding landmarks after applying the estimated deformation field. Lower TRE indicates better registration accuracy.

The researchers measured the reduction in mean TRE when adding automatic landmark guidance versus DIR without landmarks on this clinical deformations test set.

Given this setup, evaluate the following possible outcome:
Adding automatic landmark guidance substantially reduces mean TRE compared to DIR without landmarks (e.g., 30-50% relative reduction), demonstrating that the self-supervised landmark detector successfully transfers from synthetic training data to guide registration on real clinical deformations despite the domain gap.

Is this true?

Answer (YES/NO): NO